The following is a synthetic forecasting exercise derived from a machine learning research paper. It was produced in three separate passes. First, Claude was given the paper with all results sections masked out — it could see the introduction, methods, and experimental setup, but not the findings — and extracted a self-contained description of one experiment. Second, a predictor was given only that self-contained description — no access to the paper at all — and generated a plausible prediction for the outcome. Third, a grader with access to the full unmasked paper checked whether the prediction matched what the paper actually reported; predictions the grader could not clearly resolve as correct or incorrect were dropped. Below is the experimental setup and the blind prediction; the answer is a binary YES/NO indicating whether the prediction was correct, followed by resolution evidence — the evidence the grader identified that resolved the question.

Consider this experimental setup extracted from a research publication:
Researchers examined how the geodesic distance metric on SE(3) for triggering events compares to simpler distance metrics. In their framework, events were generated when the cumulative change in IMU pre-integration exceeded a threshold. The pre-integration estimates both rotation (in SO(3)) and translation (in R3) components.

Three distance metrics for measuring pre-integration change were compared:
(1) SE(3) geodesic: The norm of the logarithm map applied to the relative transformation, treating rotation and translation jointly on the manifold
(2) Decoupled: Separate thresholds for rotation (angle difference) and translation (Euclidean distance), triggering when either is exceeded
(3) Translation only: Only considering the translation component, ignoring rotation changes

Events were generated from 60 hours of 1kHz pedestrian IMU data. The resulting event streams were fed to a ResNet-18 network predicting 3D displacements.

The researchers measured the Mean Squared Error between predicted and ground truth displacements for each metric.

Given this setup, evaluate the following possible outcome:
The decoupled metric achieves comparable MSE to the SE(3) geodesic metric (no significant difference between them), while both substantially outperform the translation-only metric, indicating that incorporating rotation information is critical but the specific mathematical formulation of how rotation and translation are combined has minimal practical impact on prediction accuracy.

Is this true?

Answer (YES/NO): NO